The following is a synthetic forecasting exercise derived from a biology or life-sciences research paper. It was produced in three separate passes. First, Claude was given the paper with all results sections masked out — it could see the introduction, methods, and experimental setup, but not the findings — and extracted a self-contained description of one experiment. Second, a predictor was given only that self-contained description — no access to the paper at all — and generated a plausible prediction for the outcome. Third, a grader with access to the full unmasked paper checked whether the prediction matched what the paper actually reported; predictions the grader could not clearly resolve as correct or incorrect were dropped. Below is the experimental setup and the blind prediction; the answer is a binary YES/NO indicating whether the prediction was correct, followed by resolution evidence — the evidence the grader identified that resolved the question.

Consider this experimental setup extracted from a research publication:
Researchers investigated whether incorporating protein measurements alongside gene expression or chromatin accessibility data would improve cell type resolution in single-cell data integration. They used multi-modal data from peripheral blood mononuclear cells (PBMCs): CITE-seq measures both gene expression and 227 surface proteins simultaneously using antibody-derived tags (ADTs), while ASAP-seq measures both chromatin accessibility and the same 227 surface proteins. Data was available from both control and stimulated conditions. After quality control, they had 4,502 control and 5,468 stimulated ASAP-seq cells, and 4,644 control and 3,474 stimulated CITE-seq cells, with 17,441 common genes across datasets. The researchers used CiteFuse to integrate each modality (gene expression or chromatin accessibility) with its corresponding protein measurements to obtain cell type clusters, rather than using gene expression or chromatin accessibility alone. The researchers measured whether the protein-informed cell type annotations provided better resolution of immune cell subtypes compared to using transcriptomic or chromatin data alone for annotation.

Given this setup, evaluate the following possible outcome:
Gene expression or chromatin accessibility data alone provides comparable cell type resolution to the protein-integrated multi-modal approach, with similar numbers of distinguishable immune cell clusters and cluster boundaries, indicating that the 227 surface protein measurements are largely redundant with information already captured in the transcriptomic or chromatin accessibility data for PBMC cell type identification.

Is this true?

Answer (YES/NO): NO